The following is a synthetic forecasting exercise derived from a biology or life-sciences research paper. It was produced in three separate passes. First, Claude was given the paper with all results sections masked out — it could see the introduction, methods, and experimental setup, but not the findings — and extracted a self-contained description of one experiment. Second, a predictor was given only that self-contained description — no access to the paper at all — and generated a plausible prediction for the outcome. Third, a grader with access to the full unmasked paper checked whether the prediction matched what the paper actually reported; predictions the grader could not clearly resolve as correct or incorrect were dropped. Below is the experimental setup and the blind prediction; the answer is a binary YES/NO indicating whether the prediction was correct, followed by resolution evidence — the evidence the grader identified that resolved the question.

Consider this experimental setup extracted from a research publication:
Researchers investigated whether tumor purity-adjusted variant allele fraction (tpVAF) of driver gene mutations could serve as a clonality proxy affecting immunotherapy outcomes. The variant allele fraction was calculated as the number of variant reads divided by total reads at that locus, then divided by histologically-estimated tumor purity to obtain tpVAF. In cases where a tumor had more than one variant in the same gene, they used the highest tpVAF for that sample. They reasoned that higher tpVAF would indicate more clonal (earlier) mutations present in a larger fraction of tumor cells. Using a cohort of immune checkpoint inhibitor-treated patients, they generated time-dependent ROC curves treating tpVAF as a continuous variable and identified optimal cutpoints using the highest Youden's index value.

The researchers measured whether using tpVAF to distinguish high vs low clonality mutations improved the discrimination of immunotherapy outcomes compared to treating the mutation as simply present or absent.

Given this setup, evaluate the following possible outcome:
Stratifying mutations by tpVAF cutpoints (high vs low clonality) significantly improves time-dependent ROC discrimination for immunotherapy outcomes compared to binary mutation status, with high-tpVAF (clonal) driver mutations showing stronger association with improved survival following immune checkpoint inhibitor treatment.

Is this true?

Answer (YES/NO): NO